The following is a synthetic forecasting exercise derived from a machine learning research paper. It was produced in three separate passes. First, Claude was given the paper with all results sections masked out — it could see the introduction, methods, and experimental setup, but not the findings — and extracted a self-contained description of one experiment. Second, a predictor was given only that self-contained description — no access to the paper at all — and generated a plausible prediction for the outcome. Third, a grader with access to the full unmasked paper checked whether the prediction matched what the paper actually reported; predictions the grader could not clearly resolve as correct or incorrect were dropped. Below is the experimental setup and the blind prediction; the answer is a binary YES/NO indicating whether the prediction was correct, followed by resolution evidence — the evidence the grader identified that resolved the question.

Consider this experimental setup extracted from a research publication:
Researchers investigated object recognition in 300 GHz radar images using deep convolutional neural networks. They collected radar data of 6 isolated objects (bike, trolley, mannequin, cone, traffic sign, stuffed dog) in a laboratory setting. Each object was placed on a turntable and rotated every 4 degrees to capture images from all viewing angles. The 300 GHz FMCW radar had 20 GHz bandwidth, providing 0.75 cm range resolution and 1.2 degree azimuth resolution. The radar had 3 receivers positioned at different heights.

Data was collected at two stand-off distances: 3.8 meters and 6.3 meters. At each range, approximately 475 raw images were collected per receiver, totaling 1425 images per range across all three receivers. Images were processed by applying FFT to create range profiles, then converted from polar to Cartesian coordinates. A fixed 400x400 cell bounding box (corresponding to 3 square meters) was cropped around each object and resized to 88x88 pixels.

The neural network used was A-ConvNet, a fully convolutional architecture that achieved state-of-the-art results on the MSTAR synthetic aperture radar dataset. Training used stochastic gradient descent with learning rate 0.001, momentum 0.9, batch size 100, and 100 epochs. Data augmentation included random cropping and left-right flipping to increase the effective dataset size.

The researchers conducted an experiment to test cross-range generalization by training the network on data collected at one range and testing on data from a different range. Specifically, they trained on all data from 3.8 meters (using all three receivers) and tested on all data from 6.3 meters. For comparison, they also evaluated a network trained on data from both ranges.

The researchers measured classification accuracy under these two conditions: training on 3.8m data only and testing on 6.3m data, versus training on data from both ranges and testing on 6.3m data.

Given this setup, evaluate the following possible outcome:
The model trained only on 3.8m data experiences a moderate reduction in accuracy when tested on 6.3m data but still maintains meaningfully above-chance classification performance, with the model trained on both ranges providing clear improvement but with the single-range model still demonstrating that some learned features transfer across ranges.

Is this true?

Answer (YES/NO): YES